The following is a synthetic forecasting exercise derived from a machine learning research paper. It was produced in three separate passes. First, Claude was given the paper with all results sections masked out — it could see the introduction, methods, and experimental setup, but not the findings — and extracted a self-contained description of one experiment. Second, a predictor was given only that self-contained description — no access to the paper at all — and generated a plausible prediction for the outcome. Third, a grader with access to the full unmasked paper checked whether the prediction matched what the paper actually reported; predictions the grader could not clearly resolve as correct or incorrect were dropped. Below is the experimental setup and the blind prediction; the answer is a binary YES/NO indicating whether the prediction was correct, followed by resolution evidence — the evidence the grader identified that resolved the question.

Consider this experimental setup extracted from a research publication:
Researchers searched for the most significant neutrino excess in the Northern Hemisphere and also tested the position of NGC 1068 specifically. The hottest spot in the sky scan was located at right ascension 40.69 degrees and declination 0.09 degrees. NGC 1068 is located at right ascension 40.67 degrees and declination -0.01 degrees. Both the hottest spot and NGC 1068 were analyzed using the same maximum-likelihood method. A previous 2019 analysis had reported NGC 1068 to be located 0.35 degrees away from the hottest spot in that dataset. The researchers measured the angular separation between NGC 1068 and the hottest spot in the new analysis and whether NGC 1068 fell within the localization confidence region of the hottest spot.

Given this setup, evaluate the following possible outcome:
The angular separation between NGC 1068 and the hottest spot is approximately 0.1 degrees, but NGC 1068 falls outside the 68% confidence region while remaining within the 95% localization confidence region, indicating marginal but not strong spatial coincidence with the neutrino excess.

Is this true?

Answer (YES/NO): NO